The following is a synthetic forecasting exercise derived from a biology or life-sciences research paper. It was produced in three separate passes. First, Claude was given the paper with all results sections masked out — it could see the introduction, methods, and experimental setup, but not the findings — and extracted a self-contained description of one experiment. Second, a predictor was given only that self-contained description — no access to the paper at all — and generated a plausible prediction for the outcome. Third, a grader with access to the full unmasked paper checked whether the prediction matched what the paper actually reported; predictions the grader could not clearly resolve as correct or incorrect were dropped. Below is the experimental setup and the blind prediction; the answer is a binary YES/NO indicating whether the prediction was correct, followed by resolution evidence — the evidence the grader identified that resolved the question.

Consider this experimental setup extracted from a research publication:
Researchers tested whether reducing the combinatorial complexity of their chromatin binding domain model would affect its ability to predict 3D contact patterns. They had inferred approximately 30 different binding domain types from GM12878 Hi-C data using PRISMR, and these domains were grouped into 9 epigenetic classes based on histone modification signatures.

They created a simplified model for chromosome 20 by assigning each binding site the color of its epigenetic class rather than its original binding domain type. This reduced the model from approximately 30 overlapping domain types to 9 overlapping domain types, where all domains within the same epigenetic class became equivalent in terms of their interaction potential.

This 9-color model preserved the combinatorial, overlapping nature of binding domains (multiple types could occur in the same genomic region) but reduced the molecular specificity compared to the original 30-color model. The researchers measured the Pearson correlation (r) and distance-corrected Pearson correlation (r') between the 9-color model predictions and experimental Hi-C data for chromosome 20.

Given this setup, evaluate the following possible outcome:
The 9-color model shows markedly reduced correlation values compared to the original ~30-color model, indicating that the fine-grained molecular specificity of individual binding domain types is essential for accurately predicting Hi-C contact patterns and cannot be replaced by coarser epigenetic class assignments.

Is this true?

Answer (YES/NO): NO